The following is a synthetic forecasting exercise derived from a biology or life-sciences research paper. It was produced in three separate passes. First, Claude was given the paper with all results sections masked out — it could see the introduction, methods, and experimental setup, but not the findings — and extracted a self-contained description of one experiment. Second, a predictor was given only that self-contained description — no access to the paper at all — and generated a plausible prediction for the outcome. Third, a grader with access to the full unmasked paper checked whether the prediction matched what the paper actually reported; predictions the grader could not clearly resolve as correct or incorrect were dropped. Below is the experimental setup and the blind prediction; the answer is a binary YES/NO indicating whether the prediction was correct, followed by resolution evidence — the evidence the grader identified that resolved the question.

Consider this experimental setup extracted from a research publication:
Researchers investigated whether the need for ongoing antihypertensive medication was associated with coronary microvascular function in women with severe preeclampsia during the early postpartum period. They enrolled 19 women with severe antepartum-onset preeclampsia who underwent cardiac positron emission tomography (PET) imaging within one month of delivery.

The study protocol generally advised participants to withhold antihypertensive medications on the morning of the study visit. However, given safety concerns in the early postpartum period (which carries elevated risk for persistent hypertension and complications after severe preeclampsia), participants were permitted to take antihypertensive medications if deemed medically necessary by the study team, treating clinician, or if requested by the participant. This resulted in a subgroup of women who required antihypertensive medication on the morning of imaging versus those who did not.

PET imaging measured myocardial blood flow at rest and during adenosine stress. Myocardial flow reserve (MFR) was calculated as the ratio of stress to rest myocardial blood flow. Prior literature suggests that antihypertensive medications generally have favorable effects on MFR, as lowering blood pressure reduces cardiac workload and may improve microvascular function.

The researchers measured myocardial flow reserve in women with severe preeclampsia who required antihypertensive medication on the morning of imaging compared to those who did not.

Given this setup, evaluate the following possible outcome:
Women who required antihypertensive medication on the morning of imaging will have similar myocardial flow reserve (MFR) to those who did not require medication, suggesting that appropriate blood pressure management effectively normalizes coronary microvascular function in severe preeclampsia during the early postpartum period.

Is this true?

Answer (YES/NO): NO